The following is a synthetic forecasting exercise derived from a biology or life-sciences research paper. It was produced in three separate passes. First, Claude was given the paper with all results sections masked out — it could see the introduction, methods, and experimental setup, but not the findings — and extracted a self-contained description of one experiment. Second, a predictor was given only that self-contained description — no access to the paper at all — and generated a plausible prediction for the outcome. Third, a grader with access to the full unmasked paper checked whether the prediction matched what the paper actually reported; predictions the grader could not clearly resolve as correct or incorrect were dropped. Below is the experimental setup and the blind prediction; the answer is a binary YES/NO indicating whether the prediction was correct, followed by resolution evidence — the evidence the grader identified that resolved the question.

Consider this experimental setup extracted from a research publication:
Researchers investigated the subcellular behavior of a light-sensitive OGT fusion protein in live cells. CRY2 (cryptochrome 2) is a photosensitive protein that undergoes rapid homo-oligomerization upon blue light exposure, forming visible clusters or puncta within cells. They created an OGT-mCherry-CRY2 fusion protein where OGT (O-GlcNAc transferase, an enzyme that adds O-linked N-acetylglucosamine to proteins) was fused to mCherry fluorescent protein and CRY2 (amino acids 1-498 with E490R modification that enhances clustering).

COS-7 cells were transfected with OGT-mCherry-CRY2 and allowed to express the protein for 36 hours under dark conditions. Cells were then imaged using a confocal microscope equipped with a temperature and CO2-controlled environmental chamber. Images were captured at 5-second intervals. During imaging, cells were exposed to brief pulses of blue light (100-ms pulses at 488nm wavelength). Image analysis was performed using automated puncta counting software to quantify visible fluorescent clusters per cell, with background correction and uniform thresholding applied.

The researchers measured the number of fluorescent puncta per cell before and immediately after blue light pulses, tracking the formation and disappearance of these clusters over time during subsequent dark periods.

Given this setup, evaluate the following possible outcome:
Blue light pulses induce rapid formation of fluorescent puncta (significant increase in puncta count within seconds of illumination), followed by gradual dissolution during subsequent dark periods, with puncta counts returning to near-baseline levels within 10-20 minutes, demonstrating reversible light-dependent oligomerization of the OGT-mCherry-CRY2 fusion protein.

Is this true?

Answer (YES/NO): NO